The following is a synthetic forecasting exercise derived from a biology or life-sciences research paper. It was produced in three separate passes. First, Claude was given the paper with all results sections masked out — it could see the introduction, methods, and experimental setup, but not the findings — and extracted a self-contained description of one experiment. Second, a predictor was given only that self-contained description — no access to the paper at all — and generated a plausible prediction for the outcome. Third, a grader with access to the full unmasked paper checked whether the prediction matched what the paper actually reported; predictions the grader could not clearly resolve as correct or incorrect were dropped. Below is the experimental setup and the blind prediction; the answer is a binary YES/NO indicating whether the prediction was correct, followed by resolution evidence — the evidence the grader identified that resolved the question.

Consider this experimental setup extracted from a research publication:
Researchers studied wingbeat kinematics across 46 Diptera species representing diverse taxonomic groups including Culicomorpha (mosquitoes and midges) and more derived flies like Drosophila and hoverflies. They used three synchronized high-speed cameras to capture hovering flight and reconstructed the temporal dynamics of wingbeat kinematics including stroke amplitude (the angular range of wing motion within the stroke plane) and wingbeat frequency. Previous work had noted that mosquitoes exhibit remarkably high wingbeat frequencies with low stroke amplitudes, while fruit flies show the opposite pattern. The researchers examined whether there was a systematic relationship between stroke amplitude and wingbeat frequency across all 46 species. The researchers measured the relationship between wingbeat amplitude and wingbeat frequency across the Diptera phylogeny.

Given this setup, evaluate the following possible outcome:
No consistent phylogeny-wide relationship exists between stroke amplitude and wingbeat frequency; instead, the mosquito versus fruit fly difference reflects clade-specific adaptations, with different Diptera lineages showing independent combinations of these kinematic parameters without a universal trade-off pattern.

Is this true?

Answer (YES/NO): YES